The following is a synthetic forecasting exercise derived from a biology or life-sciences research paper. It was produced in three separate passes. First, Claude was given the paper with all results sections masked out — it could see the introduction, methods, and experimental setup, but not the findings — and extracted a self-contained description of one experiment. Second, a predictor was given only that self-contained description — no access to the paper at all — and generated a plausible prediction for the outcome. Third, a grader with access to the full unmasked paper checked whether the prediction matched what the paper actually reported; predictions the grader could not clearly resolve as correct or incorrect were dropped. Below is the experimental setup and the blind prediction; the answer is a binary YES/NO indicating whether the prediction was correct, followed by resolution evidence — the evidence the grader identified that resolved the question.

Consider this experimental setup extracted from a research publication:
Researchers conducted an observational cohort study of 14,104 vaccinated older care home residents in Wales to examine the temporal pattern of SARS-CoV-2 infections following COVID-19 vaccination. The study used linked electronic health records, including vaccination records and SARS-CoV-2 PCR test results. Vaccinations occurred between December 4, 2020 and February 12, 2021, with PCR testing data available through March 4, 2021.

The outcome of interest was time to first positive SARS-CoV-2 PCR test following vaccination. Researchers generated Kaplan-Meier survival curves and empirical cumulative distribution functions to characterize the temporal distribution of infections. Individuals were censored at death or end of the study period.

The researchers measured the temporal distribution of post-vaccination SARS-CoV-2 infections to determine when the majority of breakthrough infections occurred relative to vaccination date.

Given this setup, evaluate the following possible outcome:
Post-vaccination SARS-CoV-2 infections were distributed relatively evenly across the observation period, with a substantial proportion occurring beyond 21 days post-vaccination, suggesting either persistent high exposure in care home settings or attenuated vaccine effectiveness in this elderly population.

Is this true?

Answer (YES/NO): NO